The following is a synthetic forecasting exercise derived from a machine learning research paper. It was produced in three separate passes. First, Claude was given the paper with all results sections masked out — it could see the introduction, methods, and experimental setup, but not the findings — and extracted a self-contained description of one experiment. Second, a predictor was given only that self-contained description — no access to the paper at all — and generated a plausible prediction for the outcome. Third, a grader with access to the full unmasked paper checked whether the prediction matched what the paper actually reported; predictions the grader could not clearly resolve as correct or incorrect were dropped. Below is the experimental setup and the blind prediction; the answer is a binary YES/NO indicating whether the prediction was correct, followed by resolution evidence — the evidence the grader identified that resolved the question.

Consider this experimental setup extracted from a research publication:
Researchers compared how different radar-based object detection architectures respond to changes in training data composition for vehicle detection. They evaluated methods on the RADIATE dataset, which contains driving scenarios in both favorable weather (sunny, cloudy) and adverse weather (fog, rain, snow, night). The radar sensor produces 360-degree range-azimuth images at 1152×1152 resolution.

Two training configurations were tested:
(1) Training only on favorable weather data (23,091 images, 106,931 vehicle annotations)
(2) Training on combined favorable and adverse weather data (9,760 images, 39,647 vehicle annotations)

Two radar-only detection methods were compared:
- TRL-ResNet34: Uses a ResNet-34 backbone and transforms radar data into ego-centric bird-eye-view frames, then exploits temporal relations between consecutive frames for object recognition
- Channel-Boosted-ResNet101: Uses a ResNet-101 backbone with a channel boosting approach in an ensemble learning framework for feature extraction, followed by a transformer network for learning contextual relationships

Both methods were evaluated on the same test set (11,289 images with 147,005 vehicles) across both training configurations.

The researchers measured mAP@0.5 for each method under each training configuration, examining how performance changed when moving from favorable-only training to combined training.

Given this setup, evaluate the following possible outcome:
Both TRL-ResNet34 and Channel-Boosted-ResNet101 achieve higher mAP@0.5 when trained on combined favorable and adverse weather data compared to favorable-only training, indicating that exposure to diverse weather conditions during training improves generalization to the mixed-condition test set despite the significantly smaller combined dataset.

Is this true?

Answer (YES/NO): NO